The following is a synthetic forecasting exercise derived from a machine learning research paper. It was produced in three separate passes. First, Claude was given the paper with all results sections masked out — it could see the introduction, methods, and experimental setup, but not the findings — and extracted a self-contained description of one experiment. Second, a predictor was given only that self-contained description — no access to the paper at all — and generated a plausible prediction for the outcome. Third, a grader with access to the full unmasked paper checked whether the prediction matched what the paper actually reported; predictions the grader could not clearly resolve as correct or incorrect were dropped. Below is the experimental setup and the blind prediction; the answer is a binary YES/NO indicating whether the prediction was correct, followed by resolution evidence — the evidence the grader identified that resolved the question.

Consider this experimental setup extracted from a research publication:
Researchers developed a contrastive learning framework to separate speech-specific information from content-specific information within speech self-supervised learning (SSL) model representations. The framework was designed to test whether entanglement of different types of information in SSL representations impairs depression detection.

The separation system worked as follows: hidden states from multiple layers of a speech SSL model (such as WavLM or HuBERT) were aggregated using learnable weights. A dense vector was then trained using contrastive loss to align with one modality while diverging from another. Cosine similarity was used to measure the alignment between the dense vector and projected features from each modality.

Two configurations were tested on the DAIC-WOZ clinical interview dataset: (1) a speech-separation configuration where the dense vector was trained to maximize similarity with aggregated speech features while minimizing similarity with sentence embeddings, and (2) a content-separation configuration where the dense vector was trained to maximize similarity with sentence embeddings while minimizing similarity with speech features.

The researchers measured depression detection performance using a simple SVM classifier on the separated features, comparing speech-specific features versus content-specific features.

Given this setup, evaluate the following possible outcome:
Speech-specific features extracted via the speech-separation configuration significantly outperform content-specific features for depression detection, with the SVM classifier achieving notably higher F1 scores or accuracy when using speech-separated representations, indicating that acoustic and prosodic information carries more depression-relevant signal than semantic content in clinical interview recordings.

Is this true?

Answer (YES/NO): YES